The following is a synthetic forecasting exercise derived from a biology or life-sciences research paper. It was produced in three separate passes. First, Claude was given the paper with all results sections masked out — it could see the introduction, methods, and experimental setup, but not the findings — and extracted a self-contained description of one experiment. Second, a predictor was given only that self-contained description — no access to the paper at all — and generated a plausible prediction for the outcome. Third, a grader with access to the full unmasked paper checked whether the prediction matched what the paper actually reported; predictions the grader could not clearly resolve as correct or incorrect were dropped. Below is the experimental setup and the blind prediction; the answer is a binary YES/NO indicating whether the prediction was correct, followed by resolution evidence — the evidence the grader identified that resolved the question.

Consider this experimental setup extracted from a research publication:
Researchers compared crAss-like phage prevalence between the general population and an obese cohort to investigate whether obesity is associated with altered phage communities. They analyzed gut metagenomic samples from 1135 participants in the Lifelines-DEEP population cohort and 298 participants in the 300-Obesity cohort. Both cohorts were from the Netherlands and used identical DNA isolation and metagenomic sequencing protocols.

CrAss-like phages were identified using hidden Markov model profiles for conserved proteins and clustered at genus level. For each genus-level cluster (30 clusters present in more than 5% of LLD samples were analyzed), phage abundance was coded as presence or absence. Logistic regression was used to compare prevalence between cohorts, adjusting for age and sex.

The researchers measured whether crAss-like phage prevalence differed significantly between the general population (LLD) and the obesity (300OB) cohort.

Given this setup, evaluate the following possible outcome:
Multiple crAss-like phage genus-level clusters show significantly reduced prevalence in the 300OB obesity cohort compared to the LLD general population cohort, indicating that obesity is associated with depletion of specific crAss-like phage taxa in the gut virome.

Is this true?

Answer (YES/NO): NO